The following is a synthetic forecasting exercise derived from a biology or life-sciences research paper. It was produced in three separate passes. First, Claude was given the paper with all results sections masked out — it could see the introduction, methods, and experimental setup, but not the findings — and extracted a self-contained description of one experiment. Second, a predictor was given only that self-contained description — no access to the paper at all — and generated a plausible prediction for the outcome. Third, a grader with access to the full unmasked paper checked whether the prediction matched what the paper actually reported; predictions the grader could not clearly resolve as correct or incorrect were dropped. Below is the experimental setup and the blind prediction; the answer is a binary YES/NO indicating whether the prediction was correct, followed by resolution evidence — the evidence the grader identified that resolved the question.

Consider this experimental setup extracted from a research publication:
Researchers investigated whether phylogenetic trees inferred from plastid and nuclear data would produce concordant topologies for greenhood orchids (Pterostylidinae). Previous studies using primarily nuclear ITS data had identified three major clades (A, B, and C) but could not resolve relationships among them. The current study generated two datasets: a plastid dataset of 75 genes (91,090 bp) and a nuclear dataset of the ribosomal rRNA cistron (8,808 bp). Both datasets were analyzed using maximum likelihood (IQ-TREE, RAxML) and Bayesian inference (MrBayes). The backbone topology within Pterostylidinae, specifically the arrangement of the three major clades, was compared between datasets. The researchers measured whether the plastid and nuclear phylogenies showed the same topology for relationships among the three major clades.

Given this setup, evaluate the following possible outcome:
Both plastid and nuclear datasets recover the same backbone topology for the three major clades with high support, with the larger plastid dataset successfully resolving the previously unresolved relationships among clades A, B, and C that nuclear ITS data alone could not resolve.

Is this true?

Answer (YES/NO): NO